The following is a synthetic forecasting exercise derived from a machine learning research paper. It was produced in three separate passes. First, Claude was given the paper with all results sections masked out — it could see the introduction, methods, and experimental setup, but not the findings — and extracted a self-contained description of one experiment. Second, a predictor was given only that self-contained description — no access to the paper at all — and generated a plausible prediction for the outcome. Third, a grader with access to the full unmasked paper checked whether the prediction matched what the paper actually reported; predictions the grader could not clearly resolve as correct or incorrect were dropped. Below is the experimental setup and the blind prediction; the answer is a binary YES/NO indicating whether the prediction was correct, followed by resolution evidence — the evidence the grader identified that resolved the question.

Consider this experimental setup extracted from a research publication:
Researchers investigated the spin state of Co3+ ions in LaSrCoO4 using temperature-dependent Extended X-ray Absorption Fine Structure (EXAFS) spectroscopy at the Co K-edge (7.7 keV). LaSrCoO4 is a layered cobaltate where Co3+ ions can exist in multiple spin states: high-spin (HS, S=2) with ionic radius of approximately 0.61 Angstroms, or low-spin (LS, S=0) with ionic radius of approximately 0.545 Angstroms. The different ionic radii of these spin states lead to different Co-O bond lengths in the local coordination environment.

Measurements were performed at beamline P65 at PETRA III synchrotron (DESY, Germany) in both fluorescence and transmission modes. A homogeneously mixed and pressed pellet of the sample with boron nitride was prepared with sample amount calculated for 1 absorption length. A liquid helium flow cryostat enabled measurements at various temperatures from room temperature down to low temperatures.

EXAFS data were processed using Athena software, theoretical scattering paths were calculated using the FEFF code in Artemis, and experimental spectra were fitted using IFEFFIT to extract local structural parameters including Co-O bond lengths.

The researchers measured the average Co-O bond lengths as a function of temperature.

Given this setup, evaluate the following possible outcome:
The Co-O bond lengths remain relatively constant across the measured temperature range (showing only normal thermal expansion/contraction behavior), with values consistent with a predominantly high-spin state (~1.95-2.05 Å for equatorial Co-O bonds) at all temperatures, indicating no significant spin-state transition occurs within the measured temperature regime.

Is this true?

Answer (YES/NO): NO